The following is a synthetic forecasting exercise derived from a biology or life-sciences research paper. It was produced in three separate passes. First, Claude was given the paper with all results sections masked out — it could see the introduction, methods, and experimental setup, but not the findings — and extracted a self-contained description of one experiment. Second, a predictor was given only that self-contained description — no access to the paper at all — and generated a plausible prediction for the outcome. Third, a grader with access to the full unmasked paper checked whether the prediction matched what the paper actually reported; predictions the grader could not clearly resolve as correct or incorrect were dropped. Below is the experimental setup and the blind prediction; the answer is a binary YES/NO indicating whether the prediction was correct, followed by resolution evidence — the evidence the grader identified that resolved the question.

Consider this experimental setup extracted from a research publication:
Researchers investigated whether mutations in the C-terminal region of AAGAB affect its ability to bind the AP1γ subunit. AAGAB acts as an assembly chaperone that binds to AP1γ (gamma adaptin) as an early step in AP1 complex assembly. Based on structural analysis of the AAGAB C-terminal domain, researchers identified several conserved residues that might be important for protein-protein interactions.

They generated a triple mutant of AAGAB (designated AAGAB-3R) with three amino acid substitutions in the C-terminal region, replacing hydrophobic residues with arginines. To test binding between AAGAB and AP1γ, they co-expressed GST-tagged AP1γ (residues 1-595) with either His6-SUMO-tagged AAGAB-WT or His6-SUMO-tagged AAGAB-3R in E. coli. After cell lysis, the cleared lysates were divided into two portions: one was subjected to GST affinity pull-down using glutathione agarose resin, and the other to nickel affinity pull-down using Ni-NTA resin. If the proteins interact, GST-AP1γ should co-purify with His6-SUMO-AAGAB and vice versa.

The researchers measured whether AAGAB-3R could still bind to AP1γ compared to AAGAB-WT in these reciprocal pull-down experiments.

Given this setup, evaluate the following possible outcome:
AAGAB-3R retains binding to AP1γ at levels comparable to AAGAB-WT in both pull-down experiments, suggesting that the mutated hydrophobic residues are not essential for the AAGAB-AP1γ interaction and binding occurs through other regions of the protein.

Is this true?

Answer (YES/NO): NO